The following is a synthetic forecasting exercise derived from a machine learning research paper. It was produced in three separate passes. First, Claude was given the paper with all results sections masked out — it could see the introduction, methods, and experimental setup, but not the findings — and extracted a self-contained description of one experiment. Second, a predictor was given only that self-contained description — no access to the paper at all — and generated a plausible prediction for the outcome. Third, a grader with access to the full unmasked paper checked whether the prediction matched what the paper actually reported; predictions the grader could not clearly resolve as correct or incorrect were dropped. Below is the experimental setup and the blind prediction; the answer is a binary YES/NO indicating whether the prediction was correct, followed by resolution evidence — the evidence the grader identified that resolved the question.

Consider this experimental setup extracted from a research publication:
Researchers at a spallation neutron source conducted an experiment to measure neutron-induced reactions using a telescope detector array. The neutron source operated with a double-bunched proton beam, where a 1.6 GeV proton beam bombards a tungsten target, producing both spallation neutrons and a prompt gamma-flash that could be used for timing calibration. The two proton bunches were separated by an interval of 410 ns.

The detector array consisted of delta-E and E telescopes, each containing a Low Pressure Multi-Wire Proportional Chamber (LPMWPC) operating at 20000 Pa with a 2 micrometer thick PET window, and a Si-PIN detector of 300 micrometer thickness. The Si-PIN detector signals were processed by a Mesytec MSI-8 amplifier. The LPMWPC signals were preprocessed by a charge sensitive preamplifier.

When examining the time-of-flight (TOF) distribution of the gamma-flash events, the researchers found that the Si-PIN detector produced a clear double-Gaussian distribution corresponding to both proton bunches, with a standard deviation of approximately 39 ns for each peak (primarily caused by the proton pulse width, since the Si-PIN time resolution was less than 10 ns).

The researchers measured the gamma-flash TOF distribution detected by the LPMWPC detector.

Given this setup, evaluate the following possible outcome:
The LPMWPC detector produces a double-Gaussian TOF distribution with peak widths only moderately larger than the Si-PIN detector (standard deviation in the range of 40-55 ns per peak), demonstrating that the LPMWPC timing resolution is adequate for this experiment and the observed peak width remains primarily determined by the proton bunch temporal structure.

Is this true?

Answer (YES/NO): NO